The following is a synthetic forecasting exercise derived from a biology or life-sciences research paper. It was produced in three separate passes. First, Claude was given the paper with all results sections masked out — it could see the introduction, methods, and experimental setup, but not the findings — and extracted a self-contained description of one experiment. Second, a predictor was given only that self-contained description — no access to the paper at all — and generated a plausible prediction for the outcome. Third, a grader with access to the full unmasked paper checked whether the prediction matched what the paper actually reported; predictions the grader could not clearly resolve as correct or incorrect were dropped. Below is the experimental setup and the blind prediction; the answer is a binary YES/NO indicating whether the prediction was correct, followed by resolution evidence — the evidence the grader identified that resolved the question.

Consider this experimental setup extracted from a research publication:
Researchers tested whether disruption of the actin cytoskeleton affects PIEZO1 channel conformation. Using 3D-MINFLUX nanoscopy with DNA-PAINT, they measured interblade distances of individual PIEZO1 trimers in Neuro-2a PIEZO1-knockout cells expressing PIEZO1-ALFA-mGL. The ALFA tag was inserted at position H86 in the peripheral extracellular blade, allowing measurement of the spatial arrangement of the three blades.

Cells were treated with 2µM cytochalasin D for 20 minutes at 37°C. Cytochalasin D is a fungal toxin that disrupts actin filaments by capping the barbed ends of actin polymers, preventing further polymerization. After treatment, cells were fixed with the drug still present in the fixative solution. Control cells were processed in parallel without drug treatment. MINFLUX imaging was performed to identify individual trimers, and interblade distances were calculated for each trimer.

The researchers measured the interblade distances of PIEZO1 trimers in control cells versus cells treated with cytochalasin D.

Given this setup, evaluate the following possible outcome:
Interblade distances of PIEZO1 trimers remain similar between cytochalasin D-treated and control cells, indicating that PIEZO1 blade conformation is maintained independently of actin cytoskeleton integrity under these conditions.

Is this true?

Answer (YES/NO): NO